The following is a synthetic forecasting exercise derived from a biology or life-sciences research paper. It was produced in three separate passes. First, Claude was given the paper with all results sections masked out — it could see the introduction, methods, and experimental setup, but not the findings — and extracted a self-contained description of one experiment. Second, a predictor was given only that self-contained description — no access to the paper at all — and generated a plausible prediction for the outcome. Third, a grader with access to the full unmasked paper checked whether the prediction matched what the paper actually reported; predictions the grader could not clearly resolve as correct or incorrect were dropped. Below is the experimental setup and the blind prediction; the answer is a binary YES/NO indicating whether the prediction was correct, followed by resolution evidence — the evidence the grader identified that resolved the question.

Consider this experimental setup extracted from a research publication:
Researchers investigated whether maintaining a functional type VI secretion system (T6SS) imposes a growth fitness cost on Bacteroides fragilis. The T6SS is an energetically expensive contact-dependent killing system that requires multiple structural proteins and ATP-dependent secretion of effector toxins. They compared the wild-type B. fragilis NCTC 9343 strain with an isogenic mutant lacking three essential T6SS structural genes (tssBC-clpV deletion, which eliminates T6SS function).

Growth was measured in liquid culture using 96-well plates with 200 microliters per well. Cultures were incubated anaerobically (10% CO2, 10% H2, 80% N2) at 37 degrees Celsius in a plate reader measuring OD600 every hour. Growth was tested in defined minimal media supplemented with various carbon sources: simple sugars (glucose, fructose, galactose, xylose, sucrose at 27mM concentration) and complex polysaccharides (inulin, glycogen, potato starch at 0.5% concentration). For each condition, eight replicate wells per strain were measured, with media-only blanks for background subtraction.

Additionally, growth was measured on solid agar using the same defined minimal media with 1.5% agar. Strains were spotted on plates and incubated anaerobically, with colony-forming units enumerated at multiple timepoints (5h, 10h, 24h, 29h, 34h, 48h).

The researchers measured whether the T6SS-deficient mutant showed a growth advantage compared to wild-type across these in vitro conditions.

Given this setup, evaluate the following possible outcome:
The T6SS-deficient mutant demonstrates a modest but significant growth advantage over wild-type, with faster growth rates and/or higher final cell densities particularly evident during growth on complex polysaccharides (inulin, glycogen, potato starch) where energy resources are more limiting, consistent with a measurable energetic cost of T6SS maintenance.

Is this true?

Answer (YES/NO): NO